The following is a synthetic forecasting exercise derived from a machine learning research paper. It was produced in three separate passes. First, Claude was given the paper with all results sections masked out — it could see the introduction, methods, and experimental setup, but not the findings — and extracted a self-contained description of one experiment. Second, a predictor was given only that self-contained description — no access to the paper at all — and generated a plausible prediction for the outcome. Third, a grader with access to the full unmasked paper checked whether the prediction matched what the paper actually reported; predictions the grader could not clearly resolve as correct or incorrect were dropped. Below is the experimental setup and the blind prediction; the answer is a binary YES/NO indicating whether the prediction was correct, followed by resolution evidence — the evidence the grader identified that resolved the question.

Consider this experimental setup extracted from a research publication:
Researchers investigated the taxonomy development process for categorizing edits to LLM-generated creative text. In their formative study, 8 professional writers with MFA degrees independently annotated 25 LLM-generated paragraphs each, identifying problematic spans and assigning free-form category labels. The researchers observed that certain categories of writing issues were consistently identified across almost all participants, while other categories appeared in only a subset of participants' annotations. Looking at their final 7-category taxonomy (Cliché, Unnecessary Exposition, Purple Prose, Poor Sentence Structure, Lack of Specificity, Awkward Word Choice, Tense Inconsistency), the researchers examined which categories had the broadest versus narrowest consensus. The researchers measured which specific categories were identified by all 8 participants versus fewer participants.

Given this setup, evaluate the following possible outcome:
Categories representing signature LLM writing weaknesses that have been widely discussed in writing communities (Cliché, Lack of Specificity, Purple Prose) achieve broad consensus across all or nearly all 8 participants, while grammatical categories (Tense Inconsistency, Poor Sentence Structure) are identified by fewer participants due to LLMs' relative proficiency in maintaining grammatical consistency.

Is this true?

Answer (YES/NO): NO